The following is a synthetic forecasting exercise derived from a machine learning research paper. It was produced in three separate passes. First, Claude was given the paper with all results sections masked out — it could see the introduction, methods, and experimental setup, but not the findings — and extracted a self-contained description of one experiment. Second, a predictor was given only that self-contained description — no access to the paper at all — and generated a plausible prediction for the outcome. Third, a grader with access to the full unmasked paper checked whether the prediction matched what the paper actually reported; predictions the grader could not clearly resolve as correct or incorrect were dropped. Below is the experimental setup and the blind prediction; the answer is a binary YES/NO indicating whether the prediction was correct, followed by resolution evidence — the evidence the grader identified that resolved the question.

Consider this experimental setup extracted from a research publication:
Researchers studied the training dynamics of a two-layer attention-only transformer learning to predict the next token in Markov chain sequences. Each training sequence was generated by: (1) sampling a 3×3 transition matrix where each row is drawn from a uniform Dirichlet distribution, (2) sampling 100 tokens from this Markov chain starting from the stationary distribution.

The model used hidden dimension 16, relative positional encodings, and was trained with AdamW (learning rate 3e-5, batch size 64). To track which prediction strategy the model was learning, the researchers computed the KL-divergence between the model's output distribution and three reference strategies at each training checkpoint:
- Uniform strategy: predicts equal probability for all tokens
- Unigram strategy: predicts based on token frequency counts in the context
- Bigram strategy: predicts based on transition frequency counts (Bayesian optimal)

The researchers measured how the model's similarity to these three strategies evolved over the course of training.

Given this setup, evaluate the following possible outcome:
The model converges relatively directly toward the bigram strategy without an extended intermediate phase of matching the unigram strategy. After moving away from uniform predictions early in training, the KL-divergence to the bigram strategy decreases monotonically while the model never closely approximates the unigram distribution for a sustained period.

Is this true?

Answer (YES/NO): NO